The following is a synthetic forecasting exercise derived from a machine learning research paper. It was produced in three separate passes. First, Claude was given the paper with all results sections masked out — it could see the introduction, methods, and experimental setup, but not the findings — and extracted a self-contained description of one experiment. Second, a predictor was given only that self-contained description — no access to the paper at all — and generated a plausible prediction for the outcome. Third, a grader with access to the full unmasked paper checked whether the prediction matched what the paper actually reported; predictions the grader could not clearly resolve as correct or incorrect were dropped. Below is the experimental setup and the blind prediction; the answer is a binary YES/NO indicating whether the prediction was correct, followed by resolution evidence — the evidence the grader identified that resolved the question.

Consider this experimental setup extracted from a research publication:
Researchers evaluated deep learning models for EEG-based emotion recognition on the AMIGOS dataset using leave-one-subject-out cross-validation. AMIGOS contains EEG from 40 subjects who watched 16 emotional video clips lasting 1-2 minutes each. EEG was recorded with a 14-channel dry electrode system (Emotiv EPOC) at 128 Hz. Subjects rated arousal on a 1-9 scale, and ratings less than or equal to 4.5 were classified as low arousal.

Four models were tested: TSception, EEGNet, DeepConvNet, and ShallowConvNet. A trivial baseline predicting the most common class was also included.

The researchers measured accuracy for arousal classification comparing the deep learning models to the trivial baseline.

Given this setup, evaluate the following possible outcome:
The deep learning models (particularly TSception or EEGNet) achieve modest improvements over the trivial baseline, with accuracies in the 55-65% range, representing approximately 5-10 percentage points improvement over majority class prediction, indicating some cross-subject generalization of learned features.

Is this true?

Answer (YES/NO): NO